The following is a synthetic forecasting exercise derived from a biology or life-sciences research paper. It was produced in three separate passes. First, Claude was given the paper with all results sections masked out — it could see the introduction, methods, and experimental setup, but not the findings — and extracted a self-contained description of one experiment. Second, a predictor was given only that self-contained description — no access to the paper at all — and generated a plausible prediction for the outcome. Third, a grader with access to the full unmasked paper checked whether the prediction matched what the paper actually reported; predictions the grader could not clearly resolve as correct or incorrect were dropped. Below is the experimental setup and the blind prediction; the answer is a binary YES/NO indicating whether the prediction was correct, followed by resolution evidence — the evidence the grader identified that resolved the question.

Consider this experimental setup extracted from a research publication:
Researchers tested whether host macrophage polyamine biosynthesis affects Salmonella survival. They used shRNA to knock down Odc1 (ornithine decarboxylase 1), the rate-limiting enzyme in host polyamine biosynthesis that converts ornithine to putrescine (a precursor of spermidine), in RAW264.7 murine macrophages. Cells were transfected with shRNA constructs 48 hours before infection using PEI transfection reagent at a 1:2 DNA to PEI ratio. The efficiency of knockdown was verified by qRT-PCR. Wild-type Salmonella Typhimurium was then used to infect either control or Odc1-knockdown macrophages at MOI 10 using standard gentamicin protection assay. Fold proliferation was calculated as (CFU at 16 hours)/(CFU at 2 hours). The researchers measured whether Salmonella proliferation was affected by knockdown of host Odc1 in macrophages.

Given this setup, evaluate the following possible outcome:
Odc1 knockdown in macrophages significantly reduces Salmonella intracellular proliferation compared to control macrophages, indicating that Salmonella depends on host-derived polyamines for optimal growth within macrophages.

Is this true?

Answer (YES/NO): YES